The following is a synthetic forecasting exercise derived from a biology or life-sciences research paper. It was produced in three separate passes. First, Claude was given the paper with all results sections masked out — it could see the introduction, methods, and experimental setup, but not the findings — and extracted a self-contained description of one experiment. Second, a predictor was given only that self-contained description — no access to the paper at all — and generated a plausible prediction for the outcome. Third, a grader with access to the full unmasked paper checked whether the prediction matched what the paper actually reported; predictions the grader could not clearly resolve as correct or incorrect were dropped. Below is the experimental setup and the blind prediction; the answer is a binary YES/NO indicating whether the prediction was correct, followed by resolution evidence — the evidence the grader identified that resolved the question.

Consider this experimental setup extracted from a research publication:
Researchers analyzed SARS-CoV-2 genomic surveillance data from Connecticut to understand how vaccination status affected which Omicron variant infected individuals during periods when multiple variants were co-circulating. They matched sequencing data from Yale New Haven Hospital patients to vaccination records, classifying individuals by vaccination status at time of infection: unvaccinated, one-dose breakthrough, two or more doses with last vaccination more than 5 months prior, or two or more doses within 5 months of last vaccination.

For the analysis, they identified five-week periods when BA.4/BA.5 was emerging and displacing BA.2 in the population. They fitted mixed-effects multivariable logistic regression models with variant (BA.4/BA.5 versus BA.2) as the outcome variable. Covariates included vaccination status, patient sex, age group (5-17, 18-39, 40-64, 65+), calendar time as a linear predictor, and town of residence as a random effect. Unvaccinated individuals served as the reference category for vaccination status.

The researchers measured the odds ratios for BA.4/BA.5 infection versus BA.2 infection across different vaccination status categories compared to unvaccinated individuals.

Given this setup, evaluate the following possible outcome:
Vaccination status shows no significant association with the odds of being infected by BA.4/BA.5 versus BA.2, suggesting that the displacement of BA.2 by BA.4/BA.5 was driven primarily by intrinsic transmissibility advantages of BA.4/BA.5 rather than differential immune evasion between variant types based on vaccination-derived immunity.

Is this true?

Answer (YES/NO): NO